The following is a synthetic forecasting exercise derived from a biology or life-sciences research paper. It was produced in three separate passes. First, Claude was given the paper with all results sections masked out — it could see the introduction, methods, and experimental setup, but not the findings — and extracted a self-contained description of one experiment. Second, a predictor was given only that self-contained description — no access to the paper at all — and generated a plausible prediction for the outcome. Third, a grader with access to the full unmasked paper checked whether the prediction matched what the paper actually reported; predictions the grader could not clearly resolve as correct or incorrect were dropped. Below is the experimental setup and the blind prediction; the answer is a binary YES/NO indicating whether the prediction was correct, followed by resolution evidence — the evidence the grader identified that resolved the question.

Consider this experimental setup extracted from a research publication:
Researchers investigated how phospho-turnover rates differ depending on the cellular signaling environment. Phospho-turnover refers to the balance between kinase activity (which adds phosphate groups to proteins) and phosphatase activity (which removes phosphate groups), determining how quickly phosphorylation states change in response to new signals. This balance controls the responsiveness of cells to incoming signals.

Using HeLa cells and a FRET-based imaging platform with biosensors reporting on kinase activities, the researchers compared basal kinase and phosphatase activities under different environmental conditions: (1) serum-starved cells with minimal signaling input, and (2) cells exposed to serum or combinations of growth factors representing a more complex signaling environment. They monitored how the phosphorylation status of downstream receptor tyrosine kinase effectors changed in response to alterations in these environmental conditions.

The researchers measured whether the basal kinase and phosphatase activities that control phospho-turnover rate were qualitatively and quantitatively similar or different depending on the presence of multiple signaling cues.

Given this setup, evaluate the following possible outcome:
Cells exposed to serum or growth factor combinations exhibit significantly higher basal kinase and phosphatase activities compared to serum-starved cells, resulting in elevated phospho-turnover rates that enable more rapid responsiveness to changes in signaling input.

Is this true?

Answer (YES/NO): NO